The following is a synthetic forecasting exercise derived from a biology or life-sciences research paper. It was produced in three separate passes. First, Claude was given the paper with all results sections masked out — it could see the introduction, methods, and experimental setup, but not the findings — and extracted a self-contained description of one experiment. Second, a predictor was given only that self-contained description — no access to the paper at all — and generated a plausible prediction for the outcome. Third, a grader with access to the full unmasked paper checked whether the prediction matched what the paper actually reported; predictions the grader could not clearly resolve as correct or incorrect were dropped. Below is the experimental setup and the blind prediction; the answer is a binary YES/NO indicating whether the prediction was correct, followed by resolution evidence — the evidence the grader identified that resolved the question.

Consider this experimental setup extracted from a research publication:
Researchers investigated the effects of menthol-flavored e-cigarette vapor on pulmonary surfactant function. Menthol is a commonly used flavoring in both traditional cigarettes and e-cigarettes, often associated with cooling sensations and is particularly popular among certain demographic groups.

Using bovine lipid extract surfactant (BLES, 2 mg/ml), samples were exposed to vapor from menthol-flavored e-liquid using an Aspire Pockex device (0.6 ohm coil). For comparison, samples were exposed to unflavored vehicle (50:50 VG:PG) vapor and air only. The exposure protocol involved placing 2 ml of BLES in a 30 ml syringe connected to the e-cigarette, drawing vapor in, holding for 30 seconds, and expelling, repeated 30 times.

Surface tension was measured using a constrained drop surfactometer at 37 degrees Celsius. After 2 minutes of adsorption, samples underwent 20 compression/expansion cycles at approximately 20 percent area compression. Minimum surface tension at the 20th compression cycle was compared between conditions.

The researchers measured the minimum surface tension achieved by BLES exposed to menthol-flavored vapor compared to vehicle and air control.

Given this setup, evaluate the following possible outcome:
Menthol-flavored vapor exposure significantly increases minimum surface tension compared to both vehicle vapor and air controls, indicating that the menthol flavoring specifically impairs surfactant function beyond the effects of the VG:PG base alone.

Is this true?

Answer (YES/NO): YES